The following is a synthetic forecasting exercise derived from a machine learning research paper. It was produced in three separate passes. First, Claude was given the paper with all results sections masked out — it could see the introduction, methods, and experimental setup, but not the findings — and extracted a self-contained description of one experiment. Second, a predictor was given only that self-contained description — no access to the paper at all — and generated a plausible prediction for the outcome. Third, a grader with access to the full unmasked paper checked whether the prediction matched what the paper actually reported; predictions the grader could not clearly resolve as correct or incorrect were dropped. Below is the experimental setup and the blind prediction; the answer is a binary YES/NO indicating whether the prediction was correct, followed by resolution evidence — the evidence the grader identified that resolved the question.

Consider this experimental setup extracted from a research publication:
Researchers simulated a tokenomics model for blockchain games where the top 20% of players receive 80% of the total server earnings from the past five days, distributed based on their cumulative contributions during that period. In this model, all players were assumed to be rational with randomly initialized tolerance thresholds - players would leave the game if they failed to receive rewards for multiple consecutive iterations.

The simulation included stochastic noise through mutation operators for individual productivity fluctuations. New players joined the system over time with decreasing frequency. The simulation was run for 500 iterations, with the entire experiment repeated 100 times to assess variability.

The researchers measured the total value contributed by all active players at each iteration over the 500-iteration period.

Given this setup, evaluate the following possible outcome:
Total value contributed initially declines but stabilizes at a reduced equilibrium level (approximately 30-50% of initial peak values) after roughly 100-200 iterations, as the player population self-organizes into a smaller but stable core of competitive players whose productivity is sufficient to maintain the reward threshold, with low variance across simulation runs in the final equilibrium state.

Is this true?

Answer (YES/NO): NO